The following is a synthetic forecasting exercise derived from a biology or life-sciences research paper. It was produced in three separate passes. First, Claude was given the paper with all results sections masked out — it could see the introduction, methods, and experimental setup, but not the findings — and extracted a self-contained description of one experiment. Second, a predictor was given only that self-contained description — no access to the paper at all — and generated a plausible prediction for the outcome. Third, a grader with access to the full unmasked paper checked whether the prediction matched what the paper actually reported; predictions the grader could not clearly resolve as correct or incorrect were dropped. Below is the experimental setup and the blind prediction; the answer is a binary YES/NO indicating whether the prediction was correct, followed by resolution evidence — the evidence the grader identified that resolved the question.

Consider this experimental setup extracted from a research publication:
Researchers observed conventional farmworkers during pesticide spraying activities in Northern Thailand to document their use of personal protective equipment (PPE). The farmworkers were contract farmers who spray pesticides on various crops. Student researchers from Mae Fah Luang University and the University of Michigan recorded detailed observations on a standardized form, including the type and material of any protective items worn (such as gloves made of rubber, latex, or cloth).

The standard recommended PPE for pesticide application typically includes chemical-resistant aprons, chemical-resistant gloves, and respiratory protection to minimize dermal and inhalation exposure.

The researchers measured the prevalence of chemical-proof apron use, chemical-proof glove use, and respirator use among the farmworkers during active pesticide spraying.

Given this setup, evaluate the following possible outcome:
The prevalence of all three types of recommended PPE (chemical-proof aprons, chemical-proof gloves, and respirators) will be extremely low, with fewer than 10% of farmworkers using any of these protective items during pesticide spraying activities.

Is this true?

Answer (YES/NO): YES